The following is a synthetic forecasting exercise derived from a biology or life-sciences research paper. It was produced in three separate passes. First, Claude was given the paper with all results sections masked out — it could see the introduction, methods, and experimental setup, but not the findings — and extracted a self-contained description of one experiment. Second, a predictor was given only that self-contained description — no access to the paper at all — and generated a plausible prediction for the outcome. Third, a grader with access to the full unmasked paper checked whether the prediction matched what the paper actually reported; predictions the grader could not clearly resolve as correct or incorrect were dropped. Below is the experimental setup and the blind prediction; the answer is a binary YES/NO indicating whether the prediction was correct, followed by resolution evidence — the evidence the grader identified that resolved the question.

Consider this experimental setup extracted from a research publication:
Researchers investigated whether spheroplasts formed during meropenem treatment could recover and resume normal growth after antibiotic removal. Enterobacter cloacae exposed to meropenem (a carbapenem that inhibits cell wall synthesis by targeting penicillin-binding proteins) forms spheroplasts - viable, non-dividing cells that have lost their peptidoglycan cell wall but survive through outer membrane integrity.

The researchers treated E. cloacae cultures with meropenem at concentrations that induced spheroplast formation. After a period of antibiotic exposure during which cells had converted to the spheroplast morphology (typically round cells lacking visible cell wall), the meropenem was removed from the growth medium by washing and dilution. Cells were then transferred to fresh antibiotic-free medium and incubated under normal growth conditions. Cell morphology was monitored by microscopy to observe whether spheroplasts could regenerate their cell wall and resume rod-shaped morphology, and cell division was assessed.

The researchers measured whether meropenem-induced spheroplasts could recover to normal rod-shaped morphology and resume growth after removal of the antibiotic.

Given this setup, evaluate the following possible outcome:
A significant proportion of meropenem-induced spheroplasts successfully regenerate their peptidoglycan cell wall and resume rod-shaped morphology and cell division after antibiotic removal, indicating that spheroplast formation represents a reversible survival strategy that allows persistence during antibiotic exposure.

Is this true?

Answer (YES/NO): YES